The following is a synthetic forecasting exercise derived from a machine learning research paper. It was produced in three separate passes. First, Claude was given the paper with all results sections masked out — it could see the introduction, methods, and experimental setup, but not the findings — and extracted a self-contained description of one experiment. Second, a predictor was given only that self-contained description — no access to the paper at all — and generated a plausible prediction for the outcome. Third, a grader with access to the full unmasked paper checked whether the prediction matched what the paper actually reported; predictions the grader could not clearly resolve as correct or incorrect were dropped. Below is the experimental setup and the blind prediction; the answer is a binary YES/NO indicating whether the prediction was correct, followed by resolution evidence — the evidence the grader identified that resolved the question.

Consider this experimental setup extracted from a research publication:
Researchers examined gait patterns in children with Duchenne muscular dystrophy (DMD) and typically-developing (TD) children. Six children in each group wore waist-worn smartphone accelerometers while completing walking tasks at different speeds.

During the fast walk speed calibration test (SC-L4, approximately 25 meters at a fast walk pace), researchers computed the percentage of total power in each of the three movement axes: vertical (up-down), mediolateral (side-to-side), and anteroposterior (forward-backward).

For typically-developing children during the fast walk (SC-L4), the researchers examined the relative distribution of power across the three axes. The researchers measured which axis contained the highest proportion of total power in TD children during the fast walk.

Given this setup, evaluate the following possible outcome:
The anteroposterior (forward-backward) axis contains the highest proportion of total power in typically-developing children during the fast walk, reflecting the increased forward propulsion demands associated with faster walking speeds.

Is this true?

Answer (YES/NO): NO